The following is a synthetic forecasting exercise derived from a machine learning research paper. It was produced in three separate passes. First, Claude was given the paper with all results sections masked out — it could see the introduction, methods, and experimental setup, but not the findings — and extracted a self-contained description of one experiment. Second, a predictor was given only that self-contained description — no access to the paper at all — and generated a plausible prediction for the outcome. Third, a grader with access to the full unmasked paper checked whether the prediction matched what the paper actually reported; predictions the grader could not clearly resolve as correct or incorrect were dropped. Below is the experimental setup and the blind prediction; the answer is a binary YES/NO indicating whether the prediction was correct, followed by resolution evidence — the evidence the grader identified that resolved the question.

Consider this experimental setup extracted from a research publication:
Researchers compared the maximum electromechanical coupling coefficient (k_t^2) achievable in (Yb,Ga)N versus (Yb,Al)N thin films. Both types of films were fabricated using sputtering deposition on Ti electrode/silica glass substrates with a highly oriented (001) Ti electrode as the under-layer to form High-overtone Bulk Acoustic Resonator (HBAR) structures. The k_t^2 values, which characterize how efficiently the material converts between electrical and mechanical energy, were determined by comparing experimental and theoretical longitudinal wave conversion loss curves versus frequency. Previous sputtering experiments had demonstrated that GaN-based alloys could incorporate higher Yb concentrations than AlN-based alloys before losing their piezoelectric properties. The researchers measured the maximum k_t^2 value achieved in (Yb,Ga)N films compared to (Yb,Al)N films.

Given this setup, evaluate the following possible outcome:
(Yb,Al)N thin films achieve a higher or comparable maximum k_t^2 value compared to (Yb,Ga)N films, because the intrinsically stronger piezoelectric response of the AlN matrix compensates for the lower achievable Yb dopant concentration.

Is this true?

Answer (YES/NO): YES